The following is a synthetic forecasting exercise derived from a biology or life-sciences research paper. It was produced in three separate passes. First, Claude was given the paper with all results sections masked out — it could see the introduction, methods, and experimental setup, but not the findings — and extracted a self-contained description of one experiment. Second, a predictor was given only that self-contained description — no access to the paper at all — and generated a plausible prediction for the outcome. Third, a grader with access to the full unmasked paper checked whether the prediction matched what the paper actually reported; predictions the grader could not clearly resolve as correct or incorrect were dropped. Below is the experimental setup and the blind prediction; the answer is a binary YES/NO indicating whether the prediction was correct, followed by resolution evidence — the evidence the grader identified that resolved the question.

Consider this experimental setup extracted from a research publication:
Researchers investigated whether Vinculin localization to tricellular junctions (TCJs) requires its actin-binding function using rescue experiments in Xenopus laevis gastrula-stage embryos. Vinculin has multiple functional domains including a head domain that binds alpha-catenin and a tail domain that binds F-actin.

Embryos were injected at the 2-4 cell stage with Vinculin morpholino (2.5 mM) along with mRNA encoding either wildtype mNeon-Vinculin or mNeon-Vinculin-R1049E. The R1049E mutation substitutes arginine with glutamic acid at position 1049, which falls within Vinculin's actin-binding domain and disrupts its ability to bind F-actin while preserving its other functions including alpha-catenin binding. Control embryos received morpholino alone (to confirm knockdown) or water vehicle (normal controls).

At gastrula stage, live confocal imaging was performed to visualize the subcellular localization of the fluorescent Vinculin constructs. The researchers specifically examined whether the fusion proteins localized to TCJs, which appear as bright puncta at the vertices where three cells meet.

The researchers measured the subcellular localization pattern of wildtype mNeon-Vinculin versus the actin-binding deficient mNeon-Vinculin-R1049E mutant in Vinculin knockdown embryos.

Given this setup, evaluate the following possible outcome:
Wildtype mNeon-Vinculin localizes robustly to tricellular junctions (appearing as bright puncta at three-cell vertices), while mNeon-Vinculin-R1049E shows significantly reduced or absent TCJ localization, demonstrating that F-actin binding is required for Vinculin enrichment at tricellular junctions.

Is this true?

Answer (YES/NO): NO